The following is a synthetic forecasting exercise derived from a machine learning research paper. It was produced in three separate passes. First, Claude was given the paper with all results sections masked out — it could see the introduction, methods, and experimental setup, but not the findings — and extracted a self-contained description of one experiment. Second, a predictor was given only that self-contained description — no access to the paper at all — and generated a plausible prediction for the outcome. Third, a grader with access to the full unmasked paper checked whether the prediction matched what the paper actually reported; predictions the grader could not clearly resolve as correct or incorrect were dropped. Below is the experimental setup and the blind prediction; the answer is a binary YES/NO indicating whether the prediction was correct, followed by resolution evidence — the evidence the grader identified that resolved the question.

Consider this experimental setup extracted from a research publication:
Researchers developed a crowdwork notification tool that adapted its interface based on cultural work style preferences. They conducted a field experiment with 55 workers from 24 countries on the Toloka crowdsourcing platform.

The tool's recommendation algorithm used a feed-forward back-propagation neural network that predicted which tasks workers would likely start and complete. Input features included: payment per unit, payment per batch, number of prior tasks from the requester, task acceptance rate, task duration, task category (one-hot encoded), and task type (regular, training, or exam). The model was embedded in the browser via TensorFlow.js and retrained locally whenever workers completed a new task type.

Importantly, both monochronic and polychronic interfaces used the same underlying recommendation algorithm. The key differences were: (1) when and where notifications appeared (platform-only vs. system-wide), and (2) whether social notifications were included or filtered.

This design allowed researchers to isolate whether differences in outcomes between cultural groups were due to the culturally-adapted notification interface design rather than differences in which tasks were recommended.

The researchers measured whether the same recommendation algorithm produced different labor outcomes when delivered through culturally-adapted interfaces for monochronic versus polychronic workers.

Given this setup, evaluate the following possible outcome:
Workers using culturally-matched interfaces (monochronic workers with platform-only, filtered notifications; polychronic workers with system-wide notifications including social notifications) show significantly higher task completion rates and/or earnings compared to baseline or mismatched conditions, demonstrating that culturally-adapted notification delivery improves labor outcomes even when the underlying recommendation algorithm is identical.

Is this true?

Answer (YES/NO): NO